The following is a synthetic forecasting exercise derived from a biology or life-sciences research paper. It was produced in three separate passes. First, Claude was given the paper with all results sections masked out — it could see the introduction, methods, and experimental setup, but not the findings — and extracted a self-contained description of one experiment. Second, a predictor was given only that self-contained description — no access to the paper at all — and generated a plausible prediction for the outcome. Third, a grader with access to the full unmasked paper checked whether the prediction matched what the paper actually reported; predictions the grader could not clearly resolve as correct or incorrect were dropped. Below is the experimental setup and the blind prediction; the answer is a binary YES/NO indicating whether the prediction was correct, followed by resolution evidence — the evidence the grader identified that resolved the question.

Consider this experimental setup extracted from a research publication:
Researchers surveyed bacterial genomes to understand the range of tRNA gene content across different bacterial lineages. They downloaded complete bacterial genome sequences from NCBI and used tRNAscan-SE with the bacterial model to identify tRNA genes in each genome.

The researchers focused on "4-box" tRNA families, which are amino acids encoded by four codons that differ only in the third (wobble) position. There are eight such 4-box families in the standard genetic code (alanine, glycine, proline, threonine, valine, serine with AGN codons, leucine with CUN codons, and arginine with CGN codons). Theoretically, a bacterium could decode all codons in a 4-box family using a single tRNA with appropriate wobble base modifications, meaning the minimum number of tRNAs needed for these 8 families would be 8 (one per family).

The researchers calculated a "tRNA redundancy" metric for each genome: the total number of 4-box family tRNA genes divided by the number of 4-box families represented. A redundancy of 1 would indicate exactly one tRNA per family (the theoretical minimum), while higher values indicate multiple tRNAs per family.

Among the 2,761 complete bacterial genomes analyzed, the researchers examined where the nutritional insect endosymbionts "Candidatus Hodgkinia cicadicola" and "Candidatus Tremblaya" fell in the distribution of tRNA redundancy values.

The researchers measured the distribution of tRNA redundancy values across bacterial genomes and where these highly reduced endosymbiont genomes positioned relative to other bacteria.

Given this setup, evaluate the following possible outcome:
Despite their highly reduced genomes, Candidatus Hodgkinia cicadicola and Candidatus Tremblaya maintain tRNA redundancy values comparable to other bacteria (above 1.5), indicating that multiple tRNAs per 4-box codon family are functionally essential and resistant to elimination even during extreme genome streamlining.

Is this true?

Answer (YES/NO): NO